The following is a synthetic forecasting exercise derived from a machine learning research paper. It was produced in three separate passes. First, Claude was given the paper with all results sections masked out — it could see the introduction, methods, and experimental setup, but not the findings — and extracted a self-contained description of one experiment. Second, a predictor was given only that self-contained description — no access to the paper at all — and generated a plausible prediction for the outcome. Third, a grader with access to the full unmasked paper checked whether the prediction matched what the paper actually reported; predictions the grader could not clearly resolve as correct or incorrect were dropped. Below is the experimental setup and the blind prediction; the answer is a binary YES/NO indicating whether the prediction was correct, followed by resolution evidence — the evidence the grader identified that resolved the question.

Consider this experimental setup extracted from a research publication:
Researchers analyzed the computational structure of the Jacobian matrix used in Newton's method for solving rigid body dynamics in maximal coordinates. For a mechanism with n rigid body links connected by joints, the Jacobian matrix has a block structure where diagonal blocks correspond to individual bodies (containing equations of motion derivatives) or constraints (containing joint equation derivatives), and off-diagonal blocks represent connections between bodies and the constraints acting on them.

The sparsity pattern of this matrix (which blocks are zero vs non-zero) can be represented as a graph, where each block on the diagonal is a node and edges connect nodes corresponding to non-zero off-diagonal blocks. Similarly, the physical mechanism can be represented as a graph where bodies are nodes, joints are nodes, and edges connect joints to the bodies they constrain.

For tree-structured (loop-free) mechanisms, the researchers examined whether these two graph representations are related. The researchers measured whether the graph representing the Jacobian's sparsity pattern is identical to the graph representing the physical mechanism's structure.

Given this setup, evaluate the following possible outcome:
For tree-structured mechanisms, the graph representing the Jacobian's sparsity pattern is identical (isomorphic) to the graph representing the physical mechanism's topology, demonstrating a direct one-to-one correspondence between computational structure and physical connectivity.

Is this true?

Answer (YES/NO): YES